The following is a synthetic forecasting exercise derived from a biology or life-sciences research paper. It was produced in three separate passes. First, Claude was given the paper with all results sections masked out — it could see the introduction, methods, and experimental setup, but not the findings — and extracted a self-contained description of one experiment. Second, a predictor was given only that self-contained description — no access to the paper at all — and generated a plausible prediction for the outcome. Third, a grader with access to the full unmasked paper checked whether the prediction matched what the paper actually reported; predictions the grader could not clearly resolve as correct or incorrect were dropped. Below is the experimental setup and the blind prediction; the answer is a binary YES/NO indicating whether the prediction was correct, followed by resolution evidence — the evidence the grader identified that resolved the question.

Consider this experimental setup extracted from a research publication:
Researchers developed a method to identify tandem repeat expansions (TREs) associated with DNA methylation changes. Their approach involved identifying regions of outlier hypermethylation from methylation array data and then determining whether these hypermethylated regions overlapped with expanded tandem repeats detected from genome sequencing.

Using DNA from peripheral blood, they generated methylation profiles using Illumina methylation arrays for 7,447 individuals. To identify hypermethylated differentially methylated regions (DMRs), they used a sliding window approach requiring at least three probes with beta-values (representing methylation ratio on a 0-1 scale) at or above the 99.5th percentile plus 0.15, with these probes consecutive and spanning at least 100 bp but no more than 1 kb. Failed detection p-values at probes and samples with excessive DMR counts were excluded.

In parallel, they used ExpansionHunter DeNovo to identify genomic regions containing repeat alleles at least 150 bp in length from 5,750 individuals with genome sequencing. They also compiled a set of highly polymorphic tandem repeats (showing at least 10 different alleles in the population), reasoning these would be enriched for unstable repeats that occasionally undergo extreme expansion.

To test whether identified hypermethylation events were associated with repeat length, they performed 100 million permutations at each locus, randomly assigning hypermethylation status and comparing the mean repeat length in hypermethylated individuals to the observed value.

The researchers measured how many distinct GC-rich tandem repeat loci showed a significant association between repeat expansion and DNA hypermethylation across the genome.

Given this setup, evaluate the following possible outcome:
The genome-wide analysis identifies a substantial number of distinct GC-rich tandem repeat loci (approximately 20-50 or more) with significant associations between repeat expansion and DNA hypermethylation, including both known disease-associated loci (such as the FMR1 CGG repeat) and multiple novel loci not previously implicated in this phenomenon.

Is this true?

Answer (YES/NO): YES